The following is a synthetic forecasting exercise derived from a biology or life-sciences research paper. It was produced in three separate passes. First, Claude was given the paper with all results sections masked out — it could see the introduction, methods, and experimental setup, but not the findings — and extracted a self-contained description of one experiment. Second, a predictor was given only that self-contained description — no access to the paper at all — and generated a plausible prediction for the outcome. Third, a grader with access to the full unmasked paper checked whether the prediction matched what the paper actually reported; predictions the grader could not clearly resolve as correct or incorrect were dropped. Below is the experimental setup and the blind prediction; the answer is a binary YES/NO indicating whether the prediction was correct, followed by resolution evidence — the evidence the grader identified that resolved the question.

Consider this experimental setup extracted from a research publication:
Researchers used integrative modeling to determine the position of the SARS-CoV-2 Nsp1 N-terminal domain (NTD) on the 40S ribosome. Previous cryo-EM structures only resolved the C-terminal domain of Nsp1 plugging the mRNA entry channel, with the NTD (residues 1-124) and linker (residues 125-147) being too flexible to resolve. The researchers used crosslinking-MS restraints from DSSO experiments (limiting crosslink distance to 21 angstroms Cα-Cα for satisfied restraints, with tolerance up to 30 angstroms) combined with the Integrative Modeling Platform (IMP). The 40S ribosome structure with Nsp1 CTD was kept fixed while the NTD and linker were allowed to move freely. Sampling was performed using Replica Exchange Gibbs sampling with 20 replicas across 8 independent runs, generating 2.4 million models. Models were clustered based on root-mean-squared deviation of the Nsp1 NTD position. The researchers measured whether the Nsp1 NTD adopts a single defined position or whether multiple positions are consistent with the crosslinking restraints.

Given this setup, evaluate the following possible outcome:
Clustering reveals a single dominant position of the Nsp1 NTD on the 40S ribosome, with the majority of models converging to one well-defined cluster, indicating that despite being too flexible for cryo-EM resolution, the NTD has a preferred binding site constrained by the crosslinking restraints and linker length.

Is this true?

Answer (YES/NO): NO